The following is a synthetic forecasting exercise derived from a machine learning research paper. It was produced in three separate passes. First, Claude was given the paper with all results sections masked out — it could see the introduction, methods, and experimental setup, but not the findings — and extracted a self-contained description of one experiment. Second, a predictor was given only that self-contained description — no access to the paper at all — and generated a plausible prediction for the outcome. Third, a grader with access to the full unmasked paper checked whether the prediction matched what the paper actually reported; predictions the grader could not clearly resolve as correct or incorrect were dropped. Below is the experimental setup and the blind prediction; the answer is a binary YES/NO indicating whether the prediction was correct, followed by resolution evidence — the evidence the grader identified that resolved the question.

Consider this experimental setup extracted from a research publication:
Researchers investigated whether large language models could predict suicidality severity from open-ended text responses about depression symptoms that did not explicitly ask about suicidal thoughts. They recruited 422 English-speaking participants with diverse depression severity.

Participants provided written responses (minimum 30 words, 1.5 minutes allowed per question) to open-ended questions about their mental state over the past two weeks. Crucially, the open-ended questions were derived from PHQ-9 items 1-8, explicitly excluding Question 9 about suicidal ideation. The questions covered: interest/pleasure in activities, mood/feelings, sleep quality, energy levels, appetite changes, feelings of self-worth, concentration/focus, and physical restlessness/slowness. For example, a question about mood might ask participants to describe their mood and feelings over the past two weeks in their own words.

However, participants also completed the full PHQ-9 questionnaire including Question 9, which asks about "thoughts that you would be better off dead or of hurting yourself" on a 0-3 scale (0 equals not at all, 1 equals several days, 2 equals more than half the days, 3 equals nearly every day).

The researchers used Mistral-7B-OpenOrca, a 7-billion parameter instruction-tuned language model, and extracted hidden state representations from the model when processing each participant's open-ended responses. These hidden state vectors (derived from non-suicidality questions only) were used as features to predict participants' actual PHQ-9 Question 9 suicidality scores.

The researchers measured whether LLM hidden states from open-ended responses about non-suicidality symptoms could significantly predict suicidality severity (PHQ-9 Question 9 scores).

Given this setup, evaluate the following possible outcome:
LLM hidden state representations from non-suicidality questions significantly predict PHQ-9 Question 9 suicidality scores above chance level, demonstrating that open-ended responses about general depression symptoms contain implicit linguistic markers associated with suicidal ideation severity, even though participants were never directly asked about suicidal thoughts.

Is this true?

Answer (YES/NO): YES